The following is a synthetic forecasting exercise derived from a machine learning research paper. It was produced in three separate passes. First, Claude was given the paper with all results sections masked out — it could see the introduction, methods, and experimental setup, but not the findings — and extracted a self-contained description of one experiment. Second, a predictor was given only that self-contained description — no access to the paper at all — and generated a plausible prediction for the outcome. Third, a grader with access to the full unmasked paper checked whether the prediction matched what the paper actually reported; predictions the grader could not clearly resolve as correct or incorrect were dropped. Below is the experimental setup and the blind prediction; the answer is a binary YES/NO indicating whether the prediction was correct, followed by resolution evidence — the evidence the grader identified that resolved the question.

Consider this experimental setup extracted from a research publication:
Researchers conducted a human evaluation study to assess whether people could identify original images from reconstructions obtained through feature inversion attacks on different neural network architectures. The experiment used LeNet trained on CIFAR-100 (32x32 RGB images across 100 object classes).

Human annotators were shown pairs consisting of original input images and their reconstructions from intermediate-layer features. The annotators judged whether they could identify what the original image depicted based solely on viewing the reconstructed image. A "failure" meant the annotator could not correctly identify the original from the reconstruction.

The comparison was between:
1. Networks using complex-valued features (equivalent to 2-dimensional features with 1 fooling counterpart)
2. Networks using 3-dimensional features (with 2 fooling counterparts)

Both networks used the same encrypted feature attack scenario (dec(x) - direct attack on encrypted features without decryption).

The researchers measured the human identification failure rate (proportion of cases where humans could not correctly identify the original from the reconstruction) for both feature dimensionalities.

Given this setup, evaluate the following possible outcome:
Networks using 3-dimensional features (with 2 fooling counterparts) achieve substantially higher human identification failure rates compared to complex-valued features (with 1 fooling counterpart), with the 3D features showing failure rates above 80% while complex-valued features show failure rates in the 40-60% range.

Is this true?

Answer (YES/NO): NO